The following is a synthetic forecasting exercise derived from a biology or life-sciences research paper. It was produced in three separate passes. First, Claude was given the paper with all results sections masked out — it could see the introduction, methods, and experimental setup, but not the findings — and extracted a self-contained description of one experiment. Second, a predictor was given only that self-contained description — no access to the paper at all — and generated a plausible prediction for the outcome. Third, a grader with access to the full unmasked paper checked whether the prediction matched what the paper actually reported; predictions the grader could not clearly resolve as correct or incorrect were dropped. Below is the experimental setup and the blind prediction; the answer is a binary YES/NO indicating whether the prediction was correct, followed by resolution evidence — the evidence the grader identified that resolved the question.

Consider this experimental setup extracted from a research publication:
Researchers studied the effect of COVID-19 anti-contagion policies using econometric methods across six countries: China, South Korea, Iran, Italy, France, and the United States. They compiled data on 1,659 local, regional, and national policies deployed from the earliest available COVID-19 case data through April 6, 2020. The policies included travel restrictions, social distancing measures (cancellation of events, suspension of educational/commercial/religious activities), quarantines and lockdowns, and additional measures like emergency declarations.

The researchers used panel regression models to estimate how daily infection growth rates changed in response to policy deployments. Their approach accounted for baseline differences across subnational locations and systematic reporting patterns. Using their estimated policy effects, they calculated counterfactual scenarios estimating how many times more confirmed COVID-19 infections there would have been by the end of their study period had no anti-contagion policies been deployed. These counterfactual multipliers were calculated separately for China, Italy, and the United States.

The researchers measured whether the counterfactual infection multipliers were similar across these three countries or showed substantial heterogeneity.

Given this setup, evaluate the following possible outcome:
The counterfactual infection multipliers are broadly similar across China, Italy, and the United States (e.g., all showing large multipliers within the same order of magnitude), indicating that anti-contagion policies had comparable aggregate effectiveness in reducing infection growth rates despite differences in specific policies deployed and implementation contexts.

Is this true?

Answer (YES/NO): NO